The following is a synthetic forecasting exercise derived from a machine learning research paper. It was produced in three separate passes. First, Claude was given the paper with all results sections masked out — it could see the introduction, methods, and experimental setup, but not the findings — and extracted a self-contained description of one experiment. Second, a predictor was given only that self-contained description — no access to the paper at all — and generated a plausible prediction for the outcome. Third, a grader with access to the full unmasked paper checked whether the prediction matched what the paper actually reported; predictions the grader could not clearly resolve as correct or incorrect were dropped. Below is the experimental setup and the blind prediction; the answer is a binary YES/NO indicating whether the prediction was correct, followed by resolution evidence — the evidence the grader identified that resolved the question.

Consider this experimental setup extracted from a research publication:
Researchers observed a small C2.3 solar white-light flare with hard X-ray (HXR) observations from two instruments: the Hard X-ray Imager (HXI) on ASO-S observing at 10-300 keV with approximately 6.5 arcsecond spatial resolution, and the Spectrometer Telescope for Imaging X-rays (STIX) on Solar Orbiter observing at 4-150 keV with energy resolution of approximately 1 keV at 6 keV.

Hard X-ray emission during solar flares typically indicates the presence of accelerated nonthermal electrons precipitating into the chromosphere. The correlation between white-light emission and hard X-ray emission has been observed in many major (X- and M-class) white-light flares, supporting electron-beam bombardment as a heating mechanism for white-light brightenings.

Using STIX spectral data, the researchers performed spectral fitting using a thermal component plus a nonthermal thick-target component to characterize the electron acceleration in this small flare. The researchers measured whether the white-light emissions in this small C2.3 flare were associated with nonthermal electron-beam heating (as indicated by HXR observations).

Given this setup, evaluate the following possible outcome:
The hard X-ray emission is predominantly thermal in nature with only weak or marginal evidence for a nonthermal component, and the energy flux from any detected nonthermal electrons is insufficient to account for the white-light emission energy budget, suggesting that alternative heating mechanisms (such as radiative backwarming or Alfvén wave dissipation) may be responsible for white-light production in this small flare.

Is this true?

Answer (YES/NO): NO